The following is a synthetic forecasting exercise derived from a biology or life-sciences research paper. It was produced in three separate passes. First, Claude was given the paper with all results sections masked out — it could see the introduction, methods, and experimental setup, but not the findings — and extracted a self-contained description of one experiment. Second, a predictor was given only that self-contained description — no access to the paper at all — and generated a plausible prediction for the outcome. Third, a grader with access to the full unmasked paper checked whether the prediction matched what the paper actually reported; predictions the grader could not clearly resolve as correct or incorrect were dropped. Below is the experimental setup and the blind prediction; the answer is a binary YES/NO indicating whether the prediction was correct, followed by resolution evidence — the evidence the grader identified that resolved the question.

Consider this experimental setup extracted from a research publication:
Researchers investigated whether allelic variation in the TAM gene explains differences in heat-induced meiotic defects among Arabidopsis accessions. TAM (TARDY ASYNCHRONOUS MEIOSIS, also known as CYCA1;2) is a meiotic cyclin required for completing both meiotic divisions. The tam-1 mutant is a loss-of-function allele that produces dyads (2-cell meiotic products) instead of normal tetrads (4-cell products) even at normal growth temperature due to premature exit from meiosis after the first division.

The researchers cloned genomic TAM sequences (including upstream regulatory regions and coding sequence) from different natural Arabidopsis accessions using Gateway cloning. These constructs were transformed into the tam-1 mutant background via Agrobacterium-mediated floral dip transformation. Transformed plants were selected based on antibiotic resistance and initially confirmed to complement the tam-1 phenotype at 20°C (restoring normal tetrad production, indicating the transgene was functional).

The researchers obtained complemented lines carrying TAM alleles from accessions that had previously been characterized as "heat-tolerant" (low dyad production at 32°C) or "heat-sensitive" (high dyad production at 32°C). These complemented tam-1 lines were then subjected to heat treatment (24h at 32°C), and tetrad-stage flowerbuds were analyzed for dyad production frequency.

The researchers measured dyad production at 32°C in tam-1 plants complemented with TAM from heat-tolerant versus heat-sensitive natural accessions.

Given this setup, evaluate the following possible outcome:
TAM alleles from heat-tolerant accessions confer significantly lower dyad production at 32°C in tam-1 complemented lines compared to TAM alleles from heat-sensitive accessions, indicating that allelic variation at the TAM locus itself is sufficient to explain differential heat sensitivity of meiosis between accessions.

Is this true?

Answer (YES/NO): YES